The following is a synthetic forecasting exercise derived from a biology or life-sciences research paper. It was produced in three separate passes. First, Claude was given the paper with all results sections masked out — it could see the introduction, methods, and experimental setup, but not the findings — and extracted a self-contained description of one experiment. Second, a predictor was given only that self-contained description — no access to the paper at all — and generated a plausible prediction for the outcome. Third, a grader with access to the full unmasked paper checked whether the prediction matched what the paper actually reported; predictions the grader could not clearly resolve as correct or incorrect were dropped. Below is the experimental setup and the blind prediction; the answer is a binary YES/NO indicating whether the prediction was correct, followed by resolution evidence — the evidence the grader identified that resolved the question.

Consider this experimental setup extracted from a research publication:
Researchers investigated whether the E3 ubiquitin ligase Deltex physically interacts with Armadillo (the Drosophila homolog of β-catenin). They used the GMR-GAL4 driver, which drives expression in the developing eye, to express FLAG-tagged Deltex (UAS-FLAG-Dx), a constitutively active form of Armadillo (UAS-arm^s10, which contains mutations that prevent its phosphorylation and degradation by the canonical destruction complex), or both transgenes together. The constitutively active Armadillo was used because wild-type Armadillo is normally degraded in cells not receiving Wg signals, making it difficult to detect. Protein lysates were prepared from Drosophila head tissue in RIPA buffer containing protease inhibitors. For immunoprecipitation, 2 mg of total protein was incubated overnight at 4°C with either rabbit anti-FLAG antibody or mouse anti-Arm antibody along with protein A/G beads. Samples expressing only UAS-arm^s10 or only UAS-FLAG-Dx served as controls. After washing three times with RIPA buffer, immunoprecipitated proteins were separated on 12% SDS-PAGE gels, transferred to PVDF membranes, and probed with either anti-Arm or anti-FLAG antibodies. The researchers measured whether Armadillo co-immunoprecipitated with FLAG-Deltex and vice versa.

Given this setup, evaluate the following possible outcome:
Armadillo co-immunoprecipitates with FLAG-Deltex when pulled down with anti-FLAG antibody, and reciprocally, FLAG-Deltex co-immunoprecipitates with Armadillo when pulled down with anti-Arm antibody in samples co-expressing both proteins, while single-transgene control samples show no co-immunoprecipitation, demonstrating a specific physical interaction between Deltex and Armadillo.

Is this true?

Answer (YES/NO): YES